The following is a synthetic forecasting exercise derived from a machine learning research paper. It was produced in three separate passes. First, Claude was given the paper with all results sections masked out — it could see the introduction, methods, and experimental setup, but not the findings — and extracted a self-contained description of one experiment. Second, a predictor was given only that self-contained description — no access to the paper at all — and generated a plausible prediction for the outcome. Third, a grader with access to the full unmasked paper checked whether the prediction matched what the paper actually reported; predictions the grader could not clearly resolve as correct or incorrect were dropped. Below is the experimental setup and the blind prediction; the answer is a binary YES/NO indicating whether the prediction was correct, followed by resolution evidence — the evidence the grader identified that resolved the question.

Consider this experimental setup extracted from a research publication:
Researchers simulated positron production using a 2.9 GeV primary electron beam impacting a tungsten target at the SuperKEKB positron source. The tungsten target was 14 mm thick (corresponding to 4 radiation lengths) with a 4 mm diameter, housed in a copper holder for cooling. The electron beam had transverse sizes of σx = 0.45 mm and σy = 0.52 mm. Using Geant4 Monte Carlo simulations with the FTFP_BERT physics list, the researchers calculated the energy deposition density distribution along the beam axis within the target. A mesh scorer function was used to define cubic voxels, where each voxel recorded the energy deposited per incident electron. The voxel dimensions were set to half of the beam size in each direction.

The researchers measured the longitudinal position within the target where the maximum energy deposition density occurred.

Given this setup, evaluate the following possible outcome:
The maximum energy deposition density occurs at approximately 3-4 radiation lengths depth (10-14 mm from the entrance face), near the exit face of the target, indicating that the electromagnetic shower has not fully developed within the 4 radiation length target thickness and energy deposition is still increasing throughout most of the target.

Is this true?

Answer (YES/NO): YES